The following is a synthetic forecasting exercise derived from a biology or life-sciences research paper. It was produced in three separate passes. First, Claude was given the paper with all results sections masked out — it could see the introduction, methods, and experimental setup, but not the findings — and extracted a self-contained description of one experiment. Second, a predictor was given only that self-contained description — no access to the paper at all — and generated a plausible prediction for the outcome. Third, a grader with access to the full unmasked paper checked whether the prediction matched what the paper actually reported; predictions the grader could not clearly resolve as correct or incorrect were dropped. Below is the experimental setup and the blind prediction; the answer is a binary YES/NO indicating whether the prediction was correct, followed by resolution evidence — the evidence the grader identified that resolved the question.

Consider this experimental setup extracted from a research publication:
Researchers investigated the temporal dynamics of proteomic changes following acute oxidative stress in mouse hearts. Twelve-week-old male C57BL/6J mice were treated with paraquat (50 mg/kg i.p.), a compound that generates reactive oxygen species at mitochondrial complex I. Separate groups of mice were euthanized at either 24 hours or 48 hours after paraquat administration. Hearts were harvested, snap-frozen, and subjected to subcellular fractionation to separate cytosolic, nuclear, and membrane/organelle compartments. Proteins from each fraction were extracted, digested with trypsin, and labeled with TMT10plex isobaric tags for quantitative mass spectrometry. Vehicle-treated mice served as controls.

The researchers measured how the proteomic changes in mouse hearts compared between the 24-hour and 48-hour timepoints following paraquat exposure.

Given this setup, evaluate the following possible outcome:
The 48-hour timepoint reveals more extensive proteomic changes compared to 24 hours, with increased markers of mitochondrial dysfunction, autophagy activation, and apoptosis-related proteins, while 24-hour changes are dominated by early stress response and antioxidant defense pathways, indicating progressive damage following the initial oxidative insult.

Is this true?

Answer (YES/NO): NO